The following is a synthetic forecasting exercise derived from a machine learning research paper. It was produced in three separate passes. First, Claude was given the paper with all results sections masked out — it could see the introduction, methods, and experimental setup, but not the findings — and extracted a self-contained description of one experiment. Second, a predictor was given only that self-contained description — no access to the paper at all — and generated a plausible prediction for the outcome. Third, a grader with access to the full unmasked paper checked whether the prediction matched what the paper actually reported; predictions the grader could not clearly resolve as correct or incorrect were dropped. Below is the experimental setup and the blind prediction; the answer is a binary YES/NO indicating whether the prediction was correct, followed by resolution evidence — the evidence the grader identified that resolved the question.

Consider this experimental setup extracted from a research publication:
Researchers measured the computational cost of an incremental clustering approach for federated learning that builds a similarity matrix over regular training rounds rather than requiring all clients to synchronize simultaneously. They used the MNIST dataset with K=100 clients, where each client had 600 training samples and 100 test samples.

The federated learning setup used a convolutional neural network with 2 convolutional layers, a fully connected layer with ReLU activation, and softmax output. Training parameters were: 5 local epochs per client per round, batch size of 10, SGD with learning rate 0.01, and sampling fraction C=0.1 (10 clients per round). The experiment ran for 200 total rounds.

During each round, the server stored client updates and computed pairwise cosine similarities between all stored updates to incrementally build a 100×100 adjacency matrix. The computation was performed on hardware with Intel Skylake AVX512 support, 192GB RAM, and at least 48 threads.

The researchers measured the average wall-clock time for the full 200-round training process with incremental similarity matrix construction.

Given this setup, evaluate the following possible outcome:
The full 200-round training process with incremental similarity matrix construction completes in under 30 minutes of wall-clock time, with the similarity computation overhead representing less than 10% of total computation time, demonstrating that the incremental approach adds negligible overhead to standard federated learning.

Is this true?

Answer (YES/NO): NO